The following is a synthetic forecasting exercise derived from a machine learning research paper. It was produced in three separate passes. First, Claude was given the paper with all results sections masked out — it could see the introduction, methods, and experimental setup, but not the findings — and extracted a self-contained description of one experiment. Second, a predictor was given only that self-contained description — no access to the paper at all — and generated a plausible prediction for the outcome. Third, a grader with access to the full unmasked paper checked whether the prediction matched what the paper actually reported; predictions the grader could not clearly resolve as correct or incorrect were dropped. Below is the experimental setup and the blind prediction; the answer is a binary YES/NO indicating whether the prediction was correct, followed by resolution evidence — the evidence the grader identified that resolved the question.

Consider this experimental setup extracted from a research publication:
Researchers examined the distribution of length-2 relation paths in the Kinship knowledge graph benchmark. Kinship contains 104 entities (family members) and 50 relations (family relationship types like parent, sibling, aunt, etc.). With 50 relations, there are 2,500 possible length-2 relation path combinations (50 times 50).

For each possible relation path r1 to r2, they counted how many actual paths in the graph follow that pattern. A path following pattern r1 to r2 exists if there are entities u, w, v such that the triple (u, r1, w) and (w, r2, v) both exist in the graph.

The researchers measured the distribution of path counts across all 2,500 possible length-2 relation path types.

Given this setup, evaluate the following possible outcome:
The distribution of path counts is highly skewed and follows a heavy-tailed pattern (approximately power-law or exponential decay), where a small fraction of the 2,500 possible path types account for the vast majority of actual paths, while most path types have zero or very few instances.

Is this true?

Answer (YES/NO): YES